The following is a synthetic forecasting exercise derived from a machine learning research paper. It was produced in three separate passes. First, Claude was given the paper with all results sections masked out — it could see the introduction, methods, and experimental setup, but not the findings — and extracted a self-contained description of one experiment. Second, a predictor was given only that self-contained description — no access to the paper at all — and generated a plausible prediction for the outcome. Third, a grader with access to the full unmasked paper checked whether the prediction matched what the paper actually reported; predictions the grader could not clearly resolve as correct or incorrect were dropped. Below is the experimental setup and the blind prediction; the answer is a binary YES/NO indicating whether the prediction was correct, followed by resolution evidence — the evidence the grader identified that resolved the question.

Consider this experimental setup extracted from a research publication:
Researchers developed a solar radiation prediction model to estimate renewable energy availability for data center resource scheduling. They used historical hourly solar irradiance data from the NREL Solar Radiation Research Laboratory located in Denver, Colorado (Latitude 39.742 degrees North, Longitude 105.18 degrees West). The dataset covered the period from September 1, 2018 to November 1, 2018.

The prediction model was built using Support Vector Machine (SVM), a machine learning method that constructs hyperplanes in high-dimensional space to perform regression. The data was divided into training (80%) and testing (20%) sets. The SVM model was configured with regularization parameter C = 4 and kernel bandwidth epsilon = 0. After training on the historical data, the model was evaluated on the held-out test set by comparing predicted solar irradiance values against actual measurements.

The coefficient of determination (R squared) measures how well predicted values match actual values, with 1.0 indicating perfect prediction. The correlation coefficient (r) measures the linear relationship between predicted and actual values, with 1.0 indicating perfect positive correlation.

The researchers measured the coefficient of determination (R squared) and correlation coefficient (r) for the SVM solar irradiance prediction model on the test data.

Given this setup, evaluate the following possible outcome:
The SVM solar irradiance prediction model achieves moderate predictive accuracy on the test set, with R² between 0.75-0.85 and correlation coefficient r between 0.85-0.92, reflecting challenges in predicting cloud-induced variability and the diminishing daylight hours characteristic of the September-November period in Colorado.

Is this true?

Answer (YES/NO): YES